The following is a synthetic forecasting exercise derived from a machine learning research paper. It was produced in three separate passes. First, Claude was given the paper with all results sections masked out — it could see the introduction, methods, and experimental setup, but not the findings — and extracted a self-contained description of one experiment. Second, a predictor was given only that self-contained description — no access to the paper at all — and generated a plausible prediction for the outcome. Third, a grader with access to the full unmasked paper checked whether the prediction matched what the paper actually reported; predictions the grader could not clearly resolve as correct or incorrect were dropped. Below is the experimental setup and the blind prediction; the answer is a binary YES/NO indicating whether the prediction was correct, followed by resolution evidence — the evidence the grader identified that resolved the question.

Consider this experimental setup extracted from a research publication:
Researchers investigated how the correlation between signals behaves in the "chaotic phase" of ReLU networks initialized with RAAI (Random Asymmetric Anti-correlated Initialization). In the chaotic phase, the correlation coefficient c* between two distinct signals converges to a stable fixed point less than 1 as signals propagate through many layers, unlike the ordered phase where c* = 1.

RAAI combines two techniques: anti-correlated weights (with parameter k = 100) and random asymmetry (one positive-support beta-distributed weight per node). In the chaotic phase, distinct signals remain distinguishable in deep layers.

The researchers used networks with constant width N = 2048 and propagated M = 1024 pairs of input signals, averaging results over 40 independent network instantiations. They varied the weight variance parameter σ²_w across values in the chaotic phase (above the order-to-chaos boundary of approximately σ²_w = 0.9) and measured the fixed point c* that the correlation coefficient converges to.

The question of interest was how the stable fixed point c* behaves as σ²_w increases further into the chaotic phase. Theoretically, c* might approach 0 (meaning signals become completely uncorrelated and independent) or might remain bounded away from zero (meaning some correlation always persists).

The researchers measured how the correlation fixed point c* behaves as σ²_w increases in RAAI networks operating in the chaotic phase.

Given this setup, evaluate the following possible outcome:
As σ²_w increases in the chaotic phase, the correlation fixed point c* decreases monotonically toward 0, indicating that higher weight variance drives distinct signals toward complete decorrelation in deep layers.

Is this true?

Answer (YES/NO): NO